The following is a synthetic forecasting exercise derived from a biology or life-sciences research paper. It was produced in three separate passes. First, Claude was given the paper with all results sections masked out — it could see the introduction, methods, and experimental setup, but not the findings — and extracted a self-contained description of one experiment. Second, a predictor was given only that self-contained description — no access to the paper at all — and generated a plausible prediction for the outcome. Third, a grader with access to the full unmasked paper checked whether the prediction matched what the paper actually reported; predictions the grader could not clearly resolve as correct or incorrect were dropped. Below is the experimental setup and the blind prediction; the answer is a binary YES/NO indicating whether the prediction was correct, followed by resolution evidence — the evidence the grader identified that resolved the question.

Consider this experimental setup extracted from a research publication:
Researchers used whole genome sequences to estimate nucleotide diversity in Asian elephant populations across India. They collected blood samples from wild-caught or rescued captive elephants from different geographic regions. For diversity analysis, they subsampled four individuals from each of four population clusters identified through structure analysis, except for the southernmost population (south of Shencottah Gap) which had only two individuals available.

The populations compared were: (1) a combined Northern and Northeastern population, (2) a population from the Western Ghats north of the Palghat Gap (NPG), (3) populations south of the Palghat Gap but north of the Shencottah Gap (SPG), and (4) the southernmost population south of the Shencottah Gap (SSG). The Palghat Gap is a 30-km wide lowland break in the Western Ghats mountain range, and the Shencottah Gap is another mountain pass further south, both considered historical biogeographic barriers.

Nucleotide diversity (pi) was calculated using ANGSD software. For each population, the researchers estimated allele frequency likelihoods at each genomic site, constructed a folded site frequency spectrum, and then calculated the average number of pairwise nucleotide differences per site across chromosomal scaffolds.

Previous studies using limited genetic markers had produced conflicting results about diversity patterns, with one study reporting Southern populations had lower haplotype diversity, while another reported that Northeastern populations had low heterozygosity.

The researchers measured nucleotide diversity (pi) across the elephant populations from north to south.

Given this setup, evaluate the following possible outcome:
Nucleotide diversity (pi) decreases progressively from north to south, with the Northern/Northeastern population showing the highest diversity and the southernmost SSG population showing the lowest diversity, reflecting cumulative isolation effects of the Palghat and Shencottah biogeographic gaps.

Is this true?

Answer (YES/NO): NO